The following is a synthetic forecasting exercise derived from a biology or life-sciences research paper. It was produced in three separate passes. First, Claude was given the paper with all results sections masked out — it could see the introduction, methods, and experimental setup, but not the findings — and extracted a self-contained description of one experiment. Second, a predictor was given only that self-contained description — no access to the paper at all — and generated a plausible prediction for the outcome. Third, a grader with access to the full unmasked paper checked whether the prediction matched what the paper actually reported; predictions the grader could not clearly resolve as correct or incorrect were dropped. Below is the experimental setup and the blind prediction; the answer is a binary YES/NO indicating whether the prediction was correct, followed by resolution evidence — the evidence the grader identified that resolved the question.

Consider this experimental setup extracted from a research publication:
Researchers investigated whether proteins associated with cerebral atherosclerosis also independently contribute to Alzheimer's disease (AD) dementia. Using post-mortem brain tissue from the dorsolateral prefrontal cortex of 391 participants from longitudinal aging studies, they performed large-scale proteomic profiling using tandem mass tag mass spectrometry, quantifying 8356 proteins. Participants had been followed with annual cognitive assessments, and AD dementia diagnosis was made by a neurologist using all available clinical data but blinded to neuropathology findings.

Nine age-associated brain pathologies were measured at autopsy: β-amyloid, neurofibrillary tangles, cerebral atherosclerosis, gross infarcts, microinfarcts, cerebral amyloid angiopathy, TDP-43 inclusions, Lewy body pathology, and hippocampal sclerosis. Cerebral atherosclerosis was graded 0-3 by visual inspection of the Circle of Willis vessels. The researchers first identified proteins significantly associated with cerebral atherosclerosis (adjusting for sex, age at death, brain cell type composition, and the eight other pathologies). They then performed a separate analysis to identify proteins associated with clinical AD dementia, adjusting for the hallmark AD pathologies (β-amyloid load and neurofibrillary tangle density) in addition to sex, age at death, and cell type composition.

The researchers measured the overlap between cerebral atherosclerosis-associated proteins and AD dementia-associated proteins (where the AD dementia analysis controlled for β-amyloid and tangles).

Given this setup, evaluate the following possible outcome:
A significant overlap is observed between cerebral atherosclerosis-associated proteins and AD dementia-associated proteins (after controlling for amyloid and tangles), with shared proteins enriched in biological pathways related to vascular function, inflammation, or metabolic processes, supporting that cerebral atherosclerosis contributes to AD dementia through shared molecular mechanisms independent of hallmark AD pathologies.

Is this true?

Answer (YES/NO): NO